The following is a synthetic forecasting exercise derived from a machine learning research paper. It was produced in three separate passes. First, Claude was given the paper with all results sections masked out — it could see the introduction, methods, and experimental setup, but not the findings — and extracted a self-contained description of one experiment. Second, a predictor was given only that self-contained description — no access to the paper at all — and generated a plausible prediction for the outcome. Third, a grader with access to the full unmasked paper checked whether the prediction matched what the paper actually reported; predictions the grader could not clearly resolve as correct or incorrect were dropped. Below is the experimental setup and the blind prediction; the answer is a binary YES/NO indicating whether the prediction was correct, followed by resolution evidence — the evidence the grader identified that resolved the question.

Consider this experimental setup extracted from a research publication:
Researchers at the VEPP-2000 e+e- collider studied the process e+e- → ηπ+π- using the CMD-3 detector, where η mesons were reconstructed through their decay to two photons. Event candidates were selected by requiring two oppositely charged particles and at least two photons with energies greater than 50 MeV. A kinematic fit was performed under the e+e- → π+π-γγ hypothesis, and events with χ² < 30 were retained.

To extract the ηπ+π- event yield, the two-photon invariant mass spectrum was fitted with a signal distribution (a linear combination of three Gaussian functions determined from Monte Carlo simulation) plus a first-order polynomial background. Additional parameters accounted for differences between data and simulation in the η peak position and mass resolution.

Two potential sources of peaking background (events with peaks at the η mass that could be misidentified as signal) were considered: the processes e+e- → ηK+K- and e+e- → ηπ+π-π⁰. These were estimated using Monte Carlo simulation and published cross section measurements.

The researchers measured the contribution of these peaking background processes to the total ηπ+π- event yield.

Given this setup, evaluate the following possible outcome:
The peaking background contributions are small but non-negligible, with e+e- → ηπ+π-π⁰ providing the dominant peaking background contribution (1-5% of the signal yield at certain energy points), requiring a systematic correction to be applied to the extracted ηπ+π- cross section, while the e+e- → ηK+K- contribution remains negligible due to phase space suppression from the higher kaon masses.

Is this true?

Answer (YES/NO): NO